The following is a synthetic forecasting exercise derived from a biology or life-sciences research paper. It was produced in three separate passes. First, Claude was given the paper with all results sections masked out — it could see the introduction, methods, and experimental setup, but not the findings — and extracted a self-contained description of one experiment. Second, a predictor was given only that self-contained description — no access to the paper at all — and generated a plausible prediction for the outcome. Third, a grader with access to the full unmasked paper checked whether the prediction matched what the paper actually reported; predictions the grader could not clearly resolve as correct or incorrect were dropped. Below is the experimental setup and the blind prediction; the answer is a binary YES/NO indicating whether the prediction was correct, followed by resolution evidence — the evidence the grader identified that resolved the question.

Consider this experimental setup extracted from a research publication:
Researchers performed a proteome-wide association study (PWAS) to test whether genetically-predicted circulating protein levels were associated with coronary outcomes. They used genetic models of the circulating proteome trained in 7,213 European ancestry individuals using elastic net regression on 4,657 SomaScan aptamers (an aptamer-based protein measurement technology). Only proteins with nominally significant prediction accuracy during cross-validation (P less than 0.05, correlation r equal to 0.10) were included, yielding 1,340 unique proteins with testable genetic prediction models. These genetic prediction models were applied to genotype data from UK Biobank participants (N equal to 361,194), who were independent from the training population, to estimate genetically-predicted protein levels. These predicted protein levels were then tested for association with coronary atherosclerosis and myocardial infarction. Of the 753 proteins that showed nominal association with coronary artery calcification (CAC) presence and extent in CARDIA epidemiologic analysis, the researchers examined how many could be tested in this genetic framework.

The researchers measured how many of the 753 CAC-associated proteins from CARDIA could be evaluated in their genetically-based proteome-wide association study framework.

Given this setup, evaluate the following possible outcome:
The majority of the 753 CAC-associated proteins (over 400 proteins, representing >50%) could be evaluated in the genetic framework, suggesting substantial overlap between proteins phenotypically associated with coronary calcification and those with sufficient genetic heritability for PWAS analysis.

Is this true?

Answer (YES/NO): NO